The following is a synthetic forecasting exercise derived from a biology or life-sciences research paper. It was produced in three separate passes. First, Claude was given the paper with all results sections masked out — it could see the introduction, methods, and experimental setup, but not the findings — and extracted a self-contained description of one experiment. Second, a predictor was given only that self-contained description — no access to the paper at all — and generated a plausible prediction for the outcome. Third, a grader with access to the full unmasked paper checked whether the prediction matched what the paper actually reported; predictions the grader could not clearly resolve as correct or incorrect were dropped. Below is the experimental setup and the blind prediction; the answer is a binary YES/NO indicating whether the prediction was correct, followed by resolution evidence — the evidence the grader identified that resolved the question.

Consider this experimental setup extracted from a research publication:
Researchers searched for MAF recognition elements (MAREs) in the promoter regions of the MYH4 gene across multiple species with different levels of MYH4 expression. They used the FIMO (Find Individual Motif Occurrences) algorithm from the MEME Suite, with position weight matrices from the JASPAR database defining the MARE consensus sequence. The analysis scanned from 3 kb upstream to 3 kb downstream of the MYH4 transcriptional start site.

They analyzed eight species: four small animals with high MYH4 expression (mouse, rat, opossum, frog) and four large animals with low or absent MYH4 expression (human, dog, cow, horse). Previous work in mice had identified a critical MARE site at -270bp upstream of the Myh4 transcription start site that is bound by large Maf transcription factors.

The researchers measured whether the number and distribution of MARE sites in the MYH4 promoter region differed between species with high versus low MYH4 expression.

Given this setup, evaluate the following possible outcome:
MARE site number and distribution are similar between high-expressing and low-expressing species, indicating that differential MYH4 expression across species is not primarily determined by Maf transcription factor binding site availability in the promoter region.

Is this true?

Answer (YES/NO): YES